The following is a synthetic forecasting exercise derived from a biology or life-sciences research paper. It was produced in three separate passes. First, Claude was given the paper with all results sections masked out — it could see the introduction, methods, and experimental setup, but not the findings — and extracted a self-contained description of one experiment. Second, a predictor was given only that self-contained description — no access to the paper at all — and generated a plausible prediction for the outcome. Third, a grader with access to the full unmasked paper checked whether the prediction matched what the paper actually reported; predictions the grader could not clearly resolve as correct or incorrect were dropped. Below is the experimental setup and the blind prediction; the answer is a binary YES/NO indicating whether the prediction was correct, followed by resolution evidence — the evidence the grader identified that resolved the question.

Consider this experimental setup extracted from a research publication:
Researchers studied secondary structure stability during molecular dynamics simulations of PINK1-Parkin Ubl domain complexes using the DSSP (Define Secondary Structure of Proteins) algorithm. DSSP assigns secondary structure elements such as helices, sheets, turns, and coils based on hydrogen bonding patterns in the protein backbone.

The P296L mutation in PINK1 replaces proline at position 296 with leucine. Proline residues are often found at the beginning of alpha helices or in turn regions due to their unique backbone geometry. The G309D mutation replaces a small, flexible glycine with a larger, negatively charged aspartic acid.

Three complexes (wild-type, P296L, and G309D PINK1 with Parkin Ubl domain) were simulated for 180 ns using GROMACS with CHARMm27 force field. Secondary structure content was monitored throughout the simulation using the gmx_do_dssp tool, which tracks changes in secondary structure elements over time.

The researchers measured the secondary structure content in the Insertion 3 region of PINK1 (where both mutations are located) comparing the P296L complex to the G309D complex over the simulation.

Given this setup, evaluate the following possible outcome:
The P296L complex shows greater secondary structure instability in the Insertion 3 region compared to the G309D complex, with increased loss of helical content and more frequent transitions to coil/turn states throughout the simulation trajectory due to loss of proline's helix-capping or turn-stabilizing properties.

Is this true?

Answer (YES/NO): NO